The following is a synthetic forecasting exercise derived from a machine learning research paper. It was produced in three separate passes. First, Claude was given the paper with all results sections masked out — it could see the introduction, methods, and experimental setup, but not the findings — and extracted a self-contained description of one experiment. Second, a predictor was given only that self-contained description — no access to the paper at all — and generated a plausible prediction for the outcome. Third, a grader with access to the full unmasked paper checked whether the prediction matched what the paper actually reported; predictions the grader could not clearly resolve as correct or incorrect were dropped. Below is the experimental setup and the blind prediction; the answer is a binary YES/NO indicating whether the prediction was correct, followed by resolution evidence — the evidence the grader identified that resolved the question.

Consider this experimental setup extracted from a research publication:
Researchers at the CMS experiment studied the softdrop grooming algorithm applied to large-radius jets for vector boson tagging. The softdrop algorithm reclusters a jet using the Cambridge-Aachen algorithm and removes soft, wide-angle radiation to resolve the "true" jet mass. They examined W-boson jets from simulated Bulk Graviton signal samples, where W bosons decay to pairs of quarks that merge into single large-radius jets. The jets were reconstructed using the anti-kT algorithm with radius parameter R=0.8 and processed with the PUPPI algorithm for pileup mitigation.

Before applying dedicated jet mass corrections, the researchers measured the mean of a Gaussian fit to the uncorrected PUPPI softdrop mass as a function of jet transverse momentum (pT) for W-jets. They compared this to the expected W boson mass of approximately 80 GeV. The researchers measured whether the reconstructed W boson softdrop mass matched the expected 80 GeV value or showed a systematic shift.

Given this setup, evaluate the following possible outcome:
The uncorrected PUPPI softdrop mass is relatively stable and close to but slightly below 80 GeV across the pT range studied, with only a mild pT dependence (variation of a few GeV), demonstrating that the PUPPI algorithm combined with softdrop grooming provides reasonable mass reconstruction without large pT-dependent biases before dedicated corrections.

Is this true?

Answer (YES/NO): NO